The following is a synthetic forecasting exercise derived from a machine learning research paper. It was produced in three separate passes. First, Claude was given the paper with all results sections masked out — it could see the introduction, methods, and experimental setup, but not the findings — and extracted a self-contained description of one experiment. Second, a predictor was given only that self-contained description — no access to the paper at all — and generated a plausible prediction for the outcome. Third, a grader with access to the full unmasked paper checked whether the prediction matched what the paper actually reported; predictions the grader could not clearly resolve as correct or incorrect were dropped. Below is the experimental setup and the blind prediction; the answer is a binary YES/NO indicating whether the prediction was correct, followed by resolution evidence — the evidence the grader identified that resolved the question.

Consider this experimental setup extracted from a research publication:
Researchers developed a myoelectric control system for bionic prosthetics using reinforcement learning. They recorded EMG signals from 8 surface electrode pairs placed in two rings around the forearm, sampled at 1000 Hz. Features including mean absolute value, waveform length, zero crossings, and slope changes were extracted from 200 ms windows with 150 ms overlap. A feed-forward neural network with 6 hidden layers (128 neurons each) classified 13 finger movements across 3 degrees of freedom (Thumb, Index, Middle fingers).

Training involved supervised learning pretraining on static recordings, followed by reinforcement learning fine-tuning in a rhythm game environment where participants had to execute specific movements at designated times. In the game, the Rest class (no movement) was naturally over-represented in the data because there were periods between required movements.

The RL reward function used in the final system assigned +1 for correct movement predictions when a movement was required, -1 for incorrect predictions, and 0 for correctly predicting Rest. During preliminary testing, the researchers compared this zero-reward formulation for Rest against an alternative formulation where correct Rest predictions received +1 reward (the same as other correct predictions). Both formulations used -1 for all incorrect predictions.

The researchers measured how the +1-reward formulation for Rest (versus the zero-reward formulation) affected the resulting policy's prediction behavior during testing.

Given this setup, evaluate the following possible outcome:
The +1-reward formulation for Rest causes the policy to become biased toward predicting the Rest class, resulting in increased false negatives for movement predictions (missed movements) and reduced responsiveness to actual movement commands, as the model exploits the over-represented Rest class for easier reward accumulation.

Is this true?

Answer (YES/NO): YES